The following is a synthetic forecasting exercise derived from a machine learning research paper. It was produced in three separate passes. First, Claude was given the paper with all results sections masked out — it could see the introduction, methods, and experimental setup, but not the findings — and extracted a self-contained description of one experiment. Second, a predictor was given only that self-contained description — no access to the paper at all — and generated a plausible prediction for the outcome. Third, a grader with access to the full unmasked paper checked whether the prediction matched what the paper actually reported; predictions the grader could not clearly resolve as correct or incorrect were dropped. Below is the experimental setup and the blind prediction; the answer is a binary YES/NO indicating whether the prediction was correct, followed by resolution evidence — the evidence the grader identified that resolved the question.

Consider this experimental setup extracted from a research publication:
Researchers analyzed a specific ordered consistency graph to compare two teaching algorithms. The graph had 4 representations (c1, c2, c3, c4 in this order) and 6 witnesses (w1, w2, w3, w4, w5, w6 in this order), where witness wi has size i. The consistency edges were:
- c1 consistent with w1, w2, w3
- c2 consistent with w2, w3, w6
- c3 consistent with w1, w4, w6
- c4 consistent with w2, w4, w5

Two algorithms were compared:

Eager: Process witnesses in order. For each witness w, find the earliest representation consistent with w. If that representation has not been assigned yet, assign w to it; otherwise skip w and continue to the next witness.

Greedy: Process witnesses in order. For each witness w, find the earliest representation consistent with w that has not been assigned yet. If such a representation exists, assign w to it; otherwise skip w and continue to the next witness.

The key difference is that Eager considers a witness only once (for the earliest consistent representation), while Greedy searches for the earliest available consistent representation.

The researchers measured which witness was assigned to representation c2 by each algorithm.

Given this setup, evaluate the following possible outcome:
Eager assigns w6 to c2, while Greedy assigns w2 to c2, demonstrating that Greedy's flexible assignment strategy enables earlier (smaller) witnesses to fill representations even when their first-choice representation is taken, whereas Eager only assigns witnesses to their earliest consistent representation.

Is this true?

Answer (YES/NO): YES